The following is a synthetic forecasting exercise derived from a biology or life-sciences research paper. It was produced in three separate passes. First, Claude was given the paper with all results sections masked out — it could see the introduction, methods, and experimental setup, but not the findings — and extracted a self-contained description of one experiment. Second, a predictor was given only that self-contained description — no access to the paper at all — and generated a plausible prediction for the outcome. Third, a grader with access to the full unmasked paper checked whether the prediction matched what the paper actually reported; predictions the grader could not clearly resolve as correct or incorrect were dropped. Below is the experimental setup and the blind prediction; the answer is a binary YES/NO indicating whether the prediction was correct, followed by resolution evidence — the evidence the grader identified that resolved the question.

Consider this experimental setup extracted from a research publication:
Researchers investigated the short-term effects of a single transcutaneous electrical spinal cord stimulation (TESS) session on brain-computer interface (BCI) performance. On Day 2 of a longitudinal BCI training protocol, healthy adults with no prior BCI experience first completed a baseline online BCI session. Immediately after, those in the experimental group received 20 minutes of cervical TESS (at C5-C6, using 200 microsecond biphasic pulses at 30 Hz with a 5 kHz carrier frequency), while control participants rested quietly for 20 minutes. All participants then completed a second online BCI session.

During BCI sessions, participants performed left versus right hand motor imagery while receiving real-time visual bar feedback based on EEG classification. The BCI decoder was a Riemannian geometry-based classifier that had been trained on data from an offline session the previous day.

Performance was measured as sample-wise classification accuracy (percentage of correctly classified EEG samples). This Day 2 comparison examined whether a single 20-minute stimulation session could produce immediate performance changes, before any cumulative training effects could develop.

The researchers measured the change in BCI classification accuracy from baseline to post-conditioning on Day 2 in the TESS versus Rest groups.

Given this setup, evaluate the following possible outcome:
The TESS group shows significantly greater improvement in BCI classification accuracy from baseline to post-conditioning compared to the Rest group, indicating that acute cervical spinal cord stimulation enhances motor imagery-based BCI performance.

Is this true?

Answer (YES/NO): NO